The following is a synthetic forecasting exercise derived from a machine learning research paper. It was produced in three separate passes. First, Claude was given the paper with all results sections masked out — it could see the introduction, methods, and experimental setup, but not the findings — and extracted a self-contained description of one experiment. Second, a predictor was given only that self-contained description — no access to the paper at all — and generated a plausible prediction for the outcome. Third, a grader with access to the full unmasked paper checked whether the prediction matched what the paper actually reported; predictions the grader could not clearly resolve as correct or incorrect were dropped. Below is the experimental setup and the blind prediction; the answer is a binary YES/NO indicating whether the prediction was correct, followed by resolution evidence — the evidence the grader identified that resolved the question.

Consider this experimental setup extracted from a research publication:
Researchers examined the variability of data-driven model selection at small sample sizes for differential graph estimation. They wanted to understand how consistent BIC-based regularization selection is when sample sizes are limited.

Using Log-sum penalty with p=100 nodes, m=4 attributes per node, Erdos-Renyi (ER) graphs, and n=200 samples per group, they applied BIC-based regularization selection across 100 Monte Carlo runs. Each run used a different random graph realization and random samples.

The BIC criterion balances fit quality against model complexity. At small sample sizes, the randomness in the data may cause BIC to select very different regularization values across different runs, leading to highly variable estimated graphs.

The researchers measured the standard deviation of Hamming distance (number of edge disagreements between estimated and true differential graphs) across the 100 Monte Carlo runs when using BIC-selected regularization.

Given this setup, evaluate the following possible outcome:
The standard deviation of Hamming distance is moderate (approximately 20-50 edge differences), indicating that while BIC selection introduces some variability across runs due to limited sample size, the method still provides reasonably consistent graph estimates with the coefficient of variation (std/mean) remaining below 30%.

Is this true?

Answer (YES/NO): NO